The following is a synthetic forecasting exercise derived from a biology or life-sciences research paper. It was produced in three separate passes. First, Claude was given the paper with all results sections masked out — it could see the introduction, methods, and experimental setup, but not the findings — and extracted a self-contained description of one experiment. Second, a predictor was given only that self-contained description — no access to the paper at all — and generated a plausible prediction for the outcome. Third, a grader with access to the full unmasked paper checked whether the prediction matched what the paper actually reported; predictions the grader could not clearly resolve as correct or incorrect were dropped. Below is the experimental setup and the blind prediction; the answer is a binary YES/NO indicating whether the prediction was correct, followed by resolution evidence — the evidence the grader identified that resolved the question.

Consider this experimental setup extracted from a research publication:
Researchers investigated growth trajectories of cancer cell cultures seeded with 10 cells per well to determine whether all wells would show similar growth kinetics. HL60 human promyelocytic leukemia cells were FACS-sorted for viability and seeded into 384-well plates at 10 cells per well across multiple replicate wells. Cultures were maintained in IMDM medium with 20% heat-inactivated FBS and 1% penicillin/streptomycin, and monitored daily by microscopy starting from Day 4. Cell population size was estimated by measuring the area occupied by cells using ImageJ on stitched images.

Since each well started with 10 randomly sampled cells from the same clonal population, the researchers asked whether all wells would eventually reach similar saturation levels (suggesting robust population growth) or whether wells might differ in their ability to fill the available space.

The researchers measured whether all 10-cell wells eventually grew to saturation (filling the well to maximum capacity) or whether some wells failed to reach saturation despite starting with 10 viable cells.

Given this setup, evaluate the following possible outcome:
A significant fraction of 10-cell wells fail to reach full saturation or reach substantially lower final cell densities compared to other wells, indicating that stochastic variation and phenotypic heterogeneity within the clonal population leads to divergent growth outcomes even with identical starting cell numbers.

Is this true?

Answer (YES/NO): NO